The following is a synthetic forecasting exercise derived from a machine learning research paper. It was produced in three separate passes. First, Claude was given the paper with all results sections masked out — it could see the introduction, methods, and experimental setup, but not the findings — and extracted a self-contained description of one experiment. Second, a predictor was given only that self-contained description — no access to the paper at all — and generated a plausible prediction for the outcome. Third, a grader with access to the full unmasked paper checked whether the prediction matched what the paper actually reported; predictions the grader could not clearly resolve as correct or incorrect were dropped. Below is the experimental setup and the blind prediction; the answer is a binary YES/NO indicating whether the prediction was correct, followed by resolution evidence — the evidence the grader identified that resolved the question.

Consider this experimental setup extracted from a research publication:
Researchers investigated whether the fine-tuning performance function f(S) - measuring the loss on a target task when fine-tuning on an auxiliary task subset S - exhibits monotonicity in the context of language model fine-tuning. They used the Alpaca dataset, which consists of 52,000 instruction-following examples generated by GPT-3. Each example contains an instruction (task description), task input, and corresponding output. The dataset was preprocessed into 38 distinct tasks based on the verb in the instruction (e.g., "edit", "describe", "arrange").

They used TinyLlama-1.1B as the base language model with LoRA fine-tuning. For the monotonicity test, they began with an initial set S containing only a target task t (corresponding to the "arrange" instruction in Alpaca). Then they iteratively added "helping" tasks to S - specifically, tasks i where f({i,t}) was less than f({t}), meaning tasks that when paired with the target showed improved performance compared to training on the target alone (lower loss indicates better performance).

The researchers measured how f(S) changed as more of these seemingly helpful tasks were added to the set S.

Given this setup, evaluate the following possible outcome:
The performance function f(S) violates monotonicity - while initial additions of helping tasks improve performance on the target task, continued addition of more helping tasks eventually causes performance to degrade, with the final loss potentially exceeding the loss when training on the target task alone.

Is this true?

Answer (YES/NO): YES